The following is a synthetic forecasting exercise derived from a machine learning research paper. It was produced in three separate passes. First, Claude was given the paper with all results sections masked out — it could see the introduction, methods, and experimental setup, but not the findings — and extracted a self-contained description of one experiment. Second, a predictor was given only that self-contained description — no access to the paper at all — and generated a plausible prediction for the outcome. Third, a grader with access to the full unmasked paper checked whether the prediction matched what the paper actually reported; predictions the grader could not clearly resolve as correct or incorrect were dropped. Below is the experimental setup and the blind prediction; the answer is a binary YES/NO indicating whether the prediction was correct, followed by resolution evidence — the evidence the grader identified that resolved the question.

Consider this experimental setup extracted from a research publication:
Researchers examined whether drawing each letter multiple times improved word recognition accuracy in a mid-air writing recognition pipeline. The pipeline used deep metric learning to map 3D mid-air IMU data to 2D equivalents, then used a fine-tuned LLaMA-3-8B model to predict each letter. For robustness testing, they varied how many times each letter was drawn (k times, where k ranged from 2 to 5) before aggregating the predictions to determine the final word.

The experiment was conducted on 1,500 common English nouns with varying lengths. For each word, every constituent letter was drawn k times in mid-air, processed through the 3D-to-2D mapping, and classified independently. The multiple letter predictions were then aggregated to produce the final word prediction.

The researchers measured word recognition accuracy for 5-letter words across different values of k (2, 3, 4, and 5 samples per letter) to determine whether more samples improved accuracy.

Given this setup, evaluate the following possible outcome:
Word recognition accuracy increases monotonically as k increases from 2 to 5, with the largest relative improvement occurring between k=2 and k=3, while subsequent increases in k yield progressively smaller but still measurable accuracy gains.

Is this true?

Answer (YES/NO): NO